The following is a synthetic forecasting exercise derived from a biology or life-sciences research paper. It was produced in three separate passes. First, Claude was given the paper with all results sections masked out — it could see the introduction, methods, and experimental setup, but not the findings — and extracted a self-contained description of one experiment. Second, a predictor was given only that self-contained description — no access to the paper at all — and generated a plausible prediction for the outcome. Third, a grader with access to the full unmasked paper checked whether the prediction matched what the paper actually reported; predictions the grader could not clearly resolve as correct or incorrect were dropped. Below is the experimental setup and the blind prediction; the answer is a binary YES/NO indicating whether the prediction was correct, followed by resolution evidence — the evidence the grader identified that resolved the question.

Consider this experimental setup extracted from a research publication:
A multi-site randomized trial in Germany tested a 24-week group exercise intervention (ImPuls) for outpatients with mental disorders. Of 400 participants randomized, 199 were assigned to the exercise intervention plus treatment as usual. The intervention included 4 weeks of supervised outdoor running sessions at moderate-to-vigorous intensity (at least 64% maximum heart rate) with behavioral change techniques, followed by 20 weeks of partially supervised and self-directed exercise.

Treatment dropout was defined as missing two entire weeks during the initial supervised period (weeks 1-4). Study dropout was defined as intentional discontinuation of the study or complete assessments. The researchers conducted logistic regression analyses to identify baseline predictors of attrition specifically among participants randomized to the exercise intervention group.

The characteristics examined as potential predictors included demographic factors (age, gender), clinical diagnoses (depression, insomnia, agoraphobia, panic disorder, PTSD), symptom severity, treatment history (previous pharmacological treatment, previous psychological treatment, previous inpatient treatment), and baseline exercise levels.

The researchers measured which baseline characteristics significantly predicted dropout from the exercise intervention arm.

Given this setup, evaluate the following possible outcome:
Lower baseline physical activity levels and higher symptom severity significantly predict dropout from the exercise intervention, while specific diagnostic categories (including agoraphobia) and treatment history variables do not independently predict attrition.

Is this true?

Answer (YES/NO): NO